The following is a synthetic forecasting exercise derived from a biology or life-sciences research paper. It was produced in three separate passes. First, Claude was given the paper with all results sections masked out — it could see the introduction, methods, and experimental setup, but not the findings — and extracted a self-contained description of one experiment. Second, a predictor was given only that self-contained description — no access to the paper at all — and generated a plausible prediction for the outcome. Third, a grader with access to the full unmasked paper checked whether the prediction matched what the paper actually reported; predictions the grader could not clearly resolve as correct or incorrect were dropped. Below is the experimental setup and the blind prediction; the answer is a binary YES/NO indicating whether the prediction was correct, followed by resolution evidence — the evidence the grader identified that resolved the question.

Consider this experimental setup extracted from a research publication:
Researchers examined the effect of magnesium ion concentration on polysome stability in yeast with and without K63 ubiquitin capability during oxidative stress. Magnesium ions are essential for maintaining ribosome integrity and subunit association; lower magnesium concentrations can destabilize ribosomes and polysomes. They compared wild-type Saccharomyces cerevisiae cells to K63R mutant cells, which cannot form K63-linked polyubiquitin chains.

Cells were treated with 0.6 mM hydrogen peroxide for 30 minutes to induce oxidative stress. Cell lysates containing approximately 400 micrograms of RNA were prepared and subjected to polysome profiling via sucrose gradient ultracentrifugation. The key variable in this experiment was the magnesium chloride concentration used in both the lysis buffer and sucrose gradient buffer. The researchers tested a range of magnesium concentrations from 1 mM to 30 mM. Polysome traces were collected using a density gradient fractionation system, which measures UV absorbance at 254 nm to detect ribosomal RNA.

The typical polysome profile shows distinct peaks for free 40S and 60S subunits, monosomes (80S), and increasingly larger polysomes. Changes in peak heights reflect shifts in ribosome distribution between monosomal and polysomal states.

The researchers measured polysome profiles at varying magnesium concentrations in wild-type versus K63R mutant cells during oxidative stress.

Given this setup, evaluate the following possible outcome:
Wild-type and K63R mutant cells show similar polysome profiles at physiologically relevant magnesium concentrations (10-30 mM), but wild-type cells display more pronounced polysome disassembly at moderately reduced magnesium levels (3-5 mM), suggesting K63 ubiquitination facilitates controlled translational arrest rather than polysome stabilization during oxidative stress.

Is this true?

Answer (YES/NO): NO